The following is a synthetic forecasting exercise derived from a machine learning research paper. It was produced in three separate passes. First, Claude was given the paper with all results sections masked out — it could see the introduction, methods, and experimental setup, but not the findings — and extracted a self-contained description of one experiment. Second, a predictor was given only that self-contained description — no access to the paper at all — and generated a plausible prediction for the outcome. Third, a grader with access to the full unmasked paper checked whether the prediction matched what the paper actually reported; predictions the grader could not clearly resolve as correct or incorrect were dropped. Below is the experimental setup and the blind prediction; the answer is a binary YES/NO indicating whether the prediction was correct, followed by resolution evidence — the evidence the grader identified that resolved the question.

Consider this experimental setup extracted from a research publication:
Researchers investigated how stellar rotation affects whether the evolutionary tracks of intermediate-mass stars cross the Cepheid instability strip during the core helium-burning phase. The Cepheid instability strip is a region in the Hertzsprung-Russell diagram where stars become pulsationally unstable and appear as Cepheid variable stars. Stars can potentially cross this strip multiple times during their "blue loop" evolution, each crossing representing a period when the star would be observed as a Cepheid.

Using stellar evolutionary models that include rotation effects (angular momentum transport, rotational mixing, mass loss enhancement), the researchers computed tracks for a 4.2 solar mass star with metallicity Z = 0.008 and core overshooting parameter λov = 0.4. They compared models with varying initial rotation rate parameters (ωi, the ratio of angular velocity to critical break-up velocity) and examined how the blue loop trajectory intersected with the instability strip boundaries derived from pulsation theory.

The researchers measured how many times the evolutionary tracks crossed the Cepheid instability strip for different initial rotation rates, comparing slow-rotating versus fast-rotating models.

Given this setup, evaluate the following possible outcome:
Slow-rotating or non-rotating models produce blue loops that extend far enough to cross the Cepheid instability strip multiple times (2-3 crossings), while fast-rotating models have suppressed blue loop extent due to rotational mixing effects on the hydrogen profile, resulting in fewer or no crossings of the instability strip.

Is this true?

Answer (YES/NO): YES